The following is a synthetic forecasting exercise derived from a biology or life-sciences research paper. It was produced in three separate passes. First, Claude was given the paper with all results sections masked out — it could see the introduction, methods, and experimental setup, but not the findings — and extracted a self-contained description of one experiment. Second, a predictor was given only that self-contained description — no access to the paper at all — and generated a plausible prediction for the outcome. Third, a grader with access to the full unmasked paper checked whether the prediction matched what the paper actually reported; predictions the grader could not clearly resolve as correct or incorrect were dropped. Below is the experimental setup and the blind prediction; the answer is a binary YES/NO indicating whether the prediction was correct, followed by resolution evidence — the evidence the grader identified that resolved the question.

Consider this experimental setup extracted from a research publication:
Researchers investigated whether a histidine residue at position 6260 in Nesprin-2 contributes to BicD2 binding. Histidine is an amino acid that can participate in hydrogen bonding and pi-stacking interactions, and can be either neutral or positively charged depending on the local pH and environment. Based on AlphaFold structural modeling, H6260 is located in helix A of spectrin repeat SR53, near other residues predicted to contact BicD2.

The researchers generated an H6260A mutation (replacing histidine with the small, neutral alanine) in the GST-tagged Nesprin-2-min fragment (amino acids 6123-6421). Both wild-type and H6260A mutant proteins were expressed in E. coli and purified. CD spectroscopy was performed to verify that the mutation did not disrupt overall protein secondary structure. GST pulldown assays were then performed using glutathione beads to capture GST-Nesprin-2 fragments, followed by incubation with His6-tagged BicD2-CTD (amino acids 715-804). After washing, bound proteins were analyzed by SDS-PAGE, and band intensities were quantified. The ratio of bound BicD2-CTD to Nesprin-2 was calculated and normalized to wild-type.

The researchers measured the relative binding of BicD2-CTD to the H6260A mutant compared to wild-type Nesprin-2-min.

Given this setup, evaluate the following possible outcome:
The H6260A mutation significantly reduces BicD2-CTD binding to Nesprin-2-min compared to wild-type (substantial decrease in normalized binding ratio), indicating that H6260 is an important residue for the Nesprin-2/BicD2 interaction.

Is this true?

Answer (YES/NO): YES